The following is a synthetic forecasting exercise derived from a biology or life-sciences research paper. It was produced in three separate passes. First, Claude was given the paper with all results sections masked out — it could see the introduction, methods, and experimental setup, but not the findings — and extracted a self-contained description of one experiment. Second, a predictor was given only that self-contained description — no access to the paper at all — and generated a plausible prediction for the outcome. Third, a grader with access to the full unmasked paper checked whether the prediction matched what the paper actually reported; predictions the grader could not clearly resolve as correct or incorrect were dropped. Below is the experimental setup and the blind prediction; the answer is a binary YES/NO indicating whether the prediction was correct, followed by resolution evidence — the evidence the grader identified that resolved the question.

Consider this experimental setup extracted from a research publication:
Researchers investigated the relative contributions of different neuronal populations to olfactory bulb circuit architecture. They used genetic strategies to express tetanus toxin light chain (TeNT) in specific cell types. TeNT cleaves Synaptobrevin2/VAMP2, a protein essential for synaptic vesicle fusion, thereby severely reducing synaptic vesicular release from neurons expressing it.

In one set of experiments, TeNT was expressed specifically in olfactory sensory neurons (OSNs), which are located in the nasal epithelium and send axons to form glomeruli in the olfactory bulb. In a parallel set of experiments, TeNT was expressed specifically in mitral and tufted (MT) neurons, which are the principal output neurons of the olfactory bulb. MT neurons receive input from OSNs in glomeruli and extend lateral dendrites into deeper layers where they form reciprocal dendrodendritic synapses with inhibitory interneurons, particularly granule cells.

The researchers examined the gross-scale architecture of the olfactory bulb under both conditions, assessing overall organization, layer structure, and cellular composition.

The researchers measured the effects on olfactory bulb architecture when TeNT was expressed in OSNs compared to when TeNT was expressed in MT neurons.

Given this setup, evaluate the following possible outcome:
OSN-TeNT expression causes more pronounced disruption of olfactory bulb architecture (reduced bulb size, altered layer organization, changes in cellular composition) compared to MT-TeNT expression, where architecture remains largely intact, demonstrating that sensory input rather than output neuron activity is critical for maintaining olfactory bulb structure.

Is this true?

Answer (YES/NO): NO